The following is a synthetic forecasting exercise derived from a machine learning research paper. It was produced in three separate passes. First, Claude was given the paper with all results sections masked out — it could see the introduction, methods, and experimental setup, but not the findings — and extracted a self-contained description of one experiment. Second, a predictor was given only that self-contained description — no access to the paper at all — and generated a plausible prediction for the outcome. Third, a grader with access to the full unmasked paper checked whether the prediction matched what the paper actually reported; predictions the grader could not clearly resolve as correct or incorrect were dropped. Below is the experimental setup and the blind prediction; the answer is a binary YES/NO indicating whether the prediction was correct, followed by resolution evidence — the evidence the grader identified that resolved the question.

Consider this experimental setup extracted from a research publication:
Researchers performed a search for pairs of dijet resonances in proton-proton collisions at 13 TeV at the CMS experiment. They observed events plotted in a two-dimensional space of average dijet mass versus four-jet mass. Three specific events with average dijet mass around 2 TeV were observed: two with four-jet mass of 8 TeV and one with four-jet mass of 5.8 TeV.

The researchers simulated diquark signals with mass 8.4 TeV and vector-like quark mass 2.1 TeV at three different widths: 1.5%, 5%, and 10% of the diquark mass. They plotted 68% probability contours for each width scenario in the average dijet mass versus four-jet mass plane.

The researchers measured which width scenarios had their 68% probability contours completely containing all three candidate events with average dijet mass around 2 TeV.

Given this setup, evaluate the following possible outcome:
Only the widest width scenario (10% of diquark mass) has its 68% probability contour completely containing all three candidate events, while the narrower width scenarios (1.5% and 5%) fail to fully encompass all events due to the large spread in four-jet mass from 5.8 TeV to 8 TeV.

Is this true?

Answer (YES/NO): NO